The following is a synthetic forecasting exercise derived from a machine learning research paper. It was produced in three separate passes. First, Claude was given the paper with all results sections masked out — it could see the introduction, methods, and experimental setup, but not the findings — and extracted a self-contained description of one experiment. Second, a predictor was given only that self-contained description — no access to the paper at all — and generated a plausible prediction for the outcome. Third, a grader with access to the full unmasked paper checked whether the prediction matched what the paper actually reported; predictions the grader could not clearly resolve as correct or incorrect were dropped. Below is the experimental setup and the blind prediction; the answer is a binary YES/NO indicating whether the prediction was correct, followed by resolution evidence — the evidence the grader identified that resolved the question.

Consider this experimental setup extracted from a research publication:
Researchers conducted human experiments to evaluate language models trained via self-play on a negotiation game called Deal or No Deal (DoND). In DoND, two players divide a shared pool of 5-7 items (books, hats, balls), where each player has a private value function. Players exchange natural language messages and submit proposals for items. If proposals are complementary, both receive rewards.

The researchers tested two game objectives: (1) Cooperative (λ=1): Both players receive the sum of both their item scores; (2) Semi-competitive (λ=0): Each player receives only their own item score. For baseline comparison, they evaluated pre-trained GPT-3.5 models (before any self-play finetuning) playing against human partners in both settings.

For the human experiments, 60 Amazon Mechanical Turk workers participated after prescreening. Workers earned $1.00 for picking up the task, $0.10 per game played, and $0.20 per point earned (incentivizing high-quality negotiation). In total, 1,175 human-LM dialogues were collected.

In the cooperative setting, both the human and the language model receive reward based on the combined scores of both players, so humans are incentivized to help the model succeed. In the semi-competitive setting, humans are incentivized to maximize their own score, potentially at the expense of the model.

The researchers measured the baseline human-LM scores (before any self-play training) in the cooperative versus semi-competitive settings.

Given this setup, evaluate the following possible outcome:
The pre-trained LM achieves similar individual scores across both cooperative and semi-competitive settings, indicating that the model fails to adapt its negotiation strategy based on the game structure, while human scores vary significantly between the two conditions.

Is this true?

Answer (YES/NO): NO